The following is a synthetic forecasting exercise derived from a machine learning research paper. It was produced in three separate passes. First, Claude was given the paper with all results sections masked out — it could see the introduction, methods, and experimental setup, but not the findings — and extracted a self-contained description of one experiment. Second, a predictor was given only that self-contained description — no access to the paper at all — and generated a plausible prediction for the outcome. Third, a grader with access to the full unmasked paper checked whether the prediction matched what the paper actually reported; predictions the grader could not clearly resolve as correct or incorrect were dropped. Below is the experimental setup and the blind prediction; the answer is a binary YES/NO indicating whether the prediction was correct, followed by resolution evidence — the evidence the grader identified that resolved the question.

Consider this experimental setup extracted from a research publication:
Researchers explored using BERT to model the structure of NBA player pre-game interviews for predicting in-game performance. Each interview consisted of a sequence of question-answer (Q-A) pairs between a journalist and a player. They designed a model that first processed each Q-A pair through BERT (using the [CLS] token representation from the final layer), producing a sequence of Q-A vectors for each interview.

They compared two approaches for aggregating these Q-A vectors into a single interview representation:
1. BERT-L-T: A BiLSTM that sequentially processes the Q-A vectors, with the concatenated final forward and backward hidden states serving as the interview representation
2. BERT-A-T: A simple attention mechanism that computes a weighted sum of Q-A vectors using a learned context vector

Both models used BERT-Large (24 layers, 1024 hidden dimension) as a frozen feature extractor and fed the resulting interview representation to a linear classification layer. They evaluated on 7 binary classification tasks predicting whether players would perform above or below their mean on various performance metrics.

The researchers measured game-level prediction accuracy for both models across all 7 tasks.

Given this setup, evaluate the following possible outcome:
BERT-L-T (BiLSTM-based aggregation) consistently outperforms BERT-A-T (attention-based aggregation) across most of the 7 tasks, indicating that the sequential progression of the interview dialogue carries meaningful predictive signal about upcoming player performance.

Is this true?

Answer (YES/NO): NO